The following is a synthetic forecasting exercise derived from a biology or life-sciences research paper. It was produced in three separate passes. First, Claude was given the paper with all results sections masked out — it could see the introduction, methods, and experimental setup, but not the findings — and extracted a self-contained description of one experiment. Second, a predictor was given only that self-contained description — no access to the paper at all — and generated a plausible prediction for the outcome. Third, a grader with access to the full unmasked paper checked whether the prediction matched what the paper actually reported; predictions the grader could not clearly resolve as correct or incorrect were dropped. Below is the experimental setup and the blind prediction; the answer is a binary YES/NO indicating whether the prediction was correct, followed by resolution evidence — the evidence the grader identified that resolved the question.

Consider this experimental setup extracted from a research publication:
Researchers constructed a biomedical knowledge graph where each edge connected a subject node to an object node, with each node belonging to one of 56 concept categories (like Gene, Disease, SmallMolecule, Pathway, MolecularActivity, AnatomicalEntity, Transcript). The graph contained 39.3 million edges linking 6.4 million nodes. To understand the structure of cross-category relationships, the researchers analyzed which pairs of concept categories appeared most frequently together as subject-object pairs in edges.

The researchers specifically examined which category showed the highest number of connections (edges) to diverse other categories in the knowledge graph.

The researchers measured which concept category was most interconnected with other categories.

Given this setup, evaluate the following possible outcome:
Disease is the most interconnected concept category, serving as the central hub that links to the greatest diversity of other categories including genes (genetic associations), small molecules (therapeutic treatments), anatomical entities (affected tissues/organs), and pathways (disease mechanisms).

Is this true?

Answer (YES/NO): NO